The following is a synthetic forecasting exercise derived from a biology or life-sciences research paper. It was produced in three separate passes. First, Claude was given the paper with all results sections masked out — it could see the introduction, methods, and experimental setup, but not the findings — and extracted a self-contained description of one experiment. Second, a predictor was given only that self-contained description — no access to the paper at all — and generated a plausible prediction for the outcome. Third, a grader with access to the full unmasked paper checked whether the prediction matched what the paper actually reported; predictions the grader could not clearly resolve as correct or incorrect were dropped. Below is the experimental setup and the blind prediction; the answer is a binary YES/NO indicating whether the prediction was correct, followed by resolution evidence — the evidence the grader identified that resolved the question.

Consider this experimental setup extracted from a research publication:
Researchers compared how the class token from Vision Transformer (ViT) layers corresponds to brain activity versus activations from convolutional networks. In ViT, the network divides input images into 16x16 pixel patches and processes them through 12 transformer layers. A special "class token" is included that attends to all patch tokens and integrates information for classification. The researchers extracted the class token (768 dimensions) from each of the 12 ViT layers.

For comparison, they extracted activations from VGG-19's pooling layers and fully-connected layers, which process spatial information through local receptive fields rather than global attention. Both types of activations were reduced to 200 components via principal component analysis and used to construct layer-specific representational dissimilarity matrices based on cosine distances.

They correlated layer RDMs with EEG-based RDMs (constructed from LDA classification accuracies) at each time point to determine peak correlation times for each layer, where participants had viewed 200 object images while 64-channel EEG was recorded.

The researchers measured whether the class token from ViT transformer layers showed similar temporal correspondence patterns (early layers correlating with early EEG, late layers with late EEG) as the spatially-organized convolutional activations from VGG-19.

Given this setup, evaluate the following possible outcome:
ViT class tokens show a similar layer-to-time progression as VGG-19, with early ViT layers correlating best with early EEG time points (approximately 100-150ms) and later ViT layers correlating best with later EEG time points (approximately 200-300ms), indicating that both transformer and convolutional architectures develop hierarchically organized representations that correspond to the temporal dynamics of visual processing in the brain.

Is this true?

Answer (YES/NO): YES